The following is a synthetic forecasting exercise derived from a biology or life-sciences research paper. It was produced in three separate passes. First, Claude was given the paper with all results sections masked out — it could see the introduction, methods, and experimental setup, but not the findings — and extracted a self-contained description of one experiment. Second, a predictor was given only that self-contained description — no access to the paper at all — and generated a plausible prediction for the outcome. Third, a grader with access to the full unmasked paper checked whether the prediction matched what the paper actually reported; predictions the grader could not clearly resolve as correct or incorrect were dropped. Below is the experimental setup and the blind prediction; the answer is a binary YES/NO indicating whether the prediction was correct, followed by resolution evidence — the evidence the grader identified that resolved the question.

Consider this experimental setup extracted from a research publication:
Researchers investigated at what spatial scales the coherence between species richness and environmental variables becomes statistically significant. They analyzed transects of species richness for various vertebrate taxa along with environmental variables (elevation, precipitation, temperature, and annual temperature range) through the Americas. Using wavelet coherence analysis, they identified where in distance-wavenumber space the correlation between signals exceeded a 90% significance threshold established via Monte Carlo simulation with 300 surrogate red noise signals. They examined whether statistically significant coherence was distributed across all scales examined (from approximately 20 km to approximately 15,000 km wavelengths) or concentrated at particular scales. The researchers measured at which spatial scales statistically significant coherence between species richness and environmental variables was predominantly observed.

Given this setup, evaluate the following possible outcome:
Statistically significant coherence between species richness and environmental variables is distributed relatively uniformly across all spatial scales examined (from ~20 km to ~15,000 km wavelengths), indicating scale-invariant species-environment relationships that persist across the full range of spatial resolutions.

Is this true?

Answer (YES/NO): NO